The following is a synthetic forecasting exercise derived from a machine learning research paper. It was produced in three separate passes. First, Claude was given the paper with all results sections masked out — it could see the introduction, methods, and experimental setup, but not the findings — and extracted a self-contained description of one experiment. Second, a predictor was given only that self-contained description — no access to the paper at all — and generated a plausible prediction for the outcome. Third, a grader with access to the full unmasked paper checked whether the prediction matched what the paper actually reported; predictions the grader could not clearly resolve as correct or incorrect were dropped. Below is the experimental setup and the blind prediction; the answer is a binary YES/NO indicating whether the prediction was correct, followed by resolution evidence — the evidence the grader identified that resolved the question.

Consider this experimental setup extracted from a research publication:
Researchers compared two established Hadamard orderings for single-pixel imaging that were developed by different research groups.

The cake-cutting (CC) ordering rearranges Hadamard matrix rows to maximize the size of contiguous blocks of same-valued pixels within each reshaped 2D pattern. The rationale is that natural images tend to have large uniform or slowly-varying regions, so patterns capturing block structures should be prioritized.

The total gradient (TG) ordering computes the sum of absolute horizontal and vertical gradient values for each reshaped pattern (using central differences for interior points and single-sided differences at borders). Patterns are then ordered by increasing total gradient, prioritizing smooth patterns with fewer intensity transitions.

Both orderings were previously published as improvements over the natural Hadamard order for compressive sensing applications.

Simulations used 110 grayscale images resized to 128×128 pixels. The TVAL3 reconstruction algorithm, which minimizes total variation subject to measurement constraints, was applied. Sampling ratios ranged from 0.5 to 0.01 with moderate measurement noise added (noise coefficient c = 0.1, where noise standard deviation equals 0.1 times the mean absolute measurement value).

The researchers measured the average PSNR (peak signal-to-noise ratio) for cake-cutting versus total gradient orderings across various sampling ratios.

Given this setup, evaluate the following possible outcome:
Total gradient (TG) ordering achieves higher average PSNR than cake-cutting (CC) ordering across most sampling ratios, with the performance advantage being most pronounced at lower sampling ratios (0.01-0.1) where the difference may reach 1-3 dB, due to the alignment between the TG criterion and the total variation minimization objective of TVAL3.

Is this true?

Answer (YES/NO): NO